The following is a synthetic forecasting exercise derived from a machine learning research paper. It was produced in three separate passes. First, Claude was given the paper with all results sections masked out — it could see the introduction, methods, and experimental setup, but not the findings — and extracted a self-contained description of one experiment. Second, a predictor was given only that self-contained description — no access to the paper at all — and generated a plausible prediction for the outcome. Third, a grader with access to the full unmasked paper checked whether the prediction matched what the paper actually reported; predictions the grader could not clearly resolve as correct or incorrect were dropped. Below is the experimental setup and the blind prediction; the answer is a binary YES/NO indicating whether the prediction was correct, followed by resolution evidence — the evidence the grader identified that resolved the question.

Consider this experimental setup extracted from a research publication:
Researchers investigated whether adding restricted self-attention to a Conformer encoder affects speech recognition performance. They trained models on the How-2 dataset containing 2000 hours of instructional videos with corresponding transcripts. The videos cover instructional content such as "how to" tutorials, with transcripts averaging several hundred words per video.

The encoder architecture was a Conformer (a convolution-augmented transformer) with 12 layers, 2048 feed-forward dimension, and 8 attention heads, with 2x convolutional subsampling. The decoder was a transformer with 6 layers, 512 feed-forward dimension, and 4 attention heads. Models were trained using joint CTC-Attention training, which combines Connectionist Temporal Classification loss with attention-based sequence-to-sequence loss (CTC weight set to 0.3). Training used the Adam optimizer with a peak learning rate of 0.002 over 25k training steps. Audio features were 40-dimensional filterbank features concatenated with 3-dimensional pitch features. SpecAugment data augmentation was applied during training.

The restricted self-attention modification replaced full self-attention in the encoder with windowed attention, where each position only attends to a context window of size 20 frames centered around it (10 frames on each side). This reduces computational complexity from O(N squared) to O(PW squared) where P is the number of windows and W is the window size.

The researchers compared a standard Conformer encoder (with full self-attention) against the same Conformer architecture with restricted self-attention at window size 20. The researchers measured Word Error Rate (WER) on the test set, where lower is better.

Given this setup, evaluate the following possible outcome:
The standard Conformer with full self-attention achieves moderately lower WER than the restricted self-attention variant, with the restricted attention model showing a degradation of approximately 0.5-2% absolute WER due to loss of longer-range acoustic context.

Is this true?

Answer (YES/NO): NO